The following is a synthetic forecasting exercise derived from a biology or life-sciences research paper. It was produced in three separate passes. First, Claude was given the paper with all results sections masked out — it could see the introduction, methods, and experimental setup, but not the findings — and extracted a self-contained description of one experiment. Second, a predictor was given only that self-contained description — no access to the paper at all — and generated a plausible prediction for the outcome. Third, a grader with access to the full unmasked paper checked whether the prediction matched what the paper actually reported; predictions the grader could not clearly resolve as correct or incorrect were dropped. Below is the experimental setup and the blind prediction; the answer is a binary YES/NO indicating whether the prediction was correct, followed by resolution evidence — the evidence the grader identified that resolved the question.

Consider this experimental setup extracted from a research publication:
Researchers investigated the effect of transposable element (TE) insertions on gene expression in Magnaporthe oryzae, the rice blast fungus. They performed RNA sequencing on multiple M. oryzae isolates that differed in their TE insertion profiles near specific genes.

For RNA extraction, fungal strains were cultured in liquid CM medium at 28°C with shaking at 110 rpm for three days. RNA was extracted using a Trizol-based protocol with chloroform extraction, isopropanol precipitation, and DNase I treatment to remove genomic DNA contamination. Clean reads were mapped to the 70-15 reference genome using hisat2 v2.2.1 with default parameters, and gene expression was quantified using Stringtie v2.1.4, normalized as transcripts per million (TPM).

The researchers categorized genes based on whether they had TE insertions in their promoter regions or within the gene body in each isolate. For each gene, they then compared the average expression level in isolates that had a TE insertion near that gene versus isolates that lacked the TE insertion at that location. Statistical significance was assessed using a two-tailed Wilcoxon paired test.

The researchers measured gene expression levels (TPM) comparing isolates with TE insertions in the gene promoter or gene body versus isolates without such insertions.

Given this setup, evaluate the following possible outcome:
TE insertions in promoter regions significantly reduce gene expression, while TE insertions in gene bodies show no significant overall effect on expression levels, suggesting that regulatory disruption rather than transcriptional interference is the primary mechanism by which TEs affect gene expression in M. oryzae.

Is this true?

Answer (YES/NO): NO